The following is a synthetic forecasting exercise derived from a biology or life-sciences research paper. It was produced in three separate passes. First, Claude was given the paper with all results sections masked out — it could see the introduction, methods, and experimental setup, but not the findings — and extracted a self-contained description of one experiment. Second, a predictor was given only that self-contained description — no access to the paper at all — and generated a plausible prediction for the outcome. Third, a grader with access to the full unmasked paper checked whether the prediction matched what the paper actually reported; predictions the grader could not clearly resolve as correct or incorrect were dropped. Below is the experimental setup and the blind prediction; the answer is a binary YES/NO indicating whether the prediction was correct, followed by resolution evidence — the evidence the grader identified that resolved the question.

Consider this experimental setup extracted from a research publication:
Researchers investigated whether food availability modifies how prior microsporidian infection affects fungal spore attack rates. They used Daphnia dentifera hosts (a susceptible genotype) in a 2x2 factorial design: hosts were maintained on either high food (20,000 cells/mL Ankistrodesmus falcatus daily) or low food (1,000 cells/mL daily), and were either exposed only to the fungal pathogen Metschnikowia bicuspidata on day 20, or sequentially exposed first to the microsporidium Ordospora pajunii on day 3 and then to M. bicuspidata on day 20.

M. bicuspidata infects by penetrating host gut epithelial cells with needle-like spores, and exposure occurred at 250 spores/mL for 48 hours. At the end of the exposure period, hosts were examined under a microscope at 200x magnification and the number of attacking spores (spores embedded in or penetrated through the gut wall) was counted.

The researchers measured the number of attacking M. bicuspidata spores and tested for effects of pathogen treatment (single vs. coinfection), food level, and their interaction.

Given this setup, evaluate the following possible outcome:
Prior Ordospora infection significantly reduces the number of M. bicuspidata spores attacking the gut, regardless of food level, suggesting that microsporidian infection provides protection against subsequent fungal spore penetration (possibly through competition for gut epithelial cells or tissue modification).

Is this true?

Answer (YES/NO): YES